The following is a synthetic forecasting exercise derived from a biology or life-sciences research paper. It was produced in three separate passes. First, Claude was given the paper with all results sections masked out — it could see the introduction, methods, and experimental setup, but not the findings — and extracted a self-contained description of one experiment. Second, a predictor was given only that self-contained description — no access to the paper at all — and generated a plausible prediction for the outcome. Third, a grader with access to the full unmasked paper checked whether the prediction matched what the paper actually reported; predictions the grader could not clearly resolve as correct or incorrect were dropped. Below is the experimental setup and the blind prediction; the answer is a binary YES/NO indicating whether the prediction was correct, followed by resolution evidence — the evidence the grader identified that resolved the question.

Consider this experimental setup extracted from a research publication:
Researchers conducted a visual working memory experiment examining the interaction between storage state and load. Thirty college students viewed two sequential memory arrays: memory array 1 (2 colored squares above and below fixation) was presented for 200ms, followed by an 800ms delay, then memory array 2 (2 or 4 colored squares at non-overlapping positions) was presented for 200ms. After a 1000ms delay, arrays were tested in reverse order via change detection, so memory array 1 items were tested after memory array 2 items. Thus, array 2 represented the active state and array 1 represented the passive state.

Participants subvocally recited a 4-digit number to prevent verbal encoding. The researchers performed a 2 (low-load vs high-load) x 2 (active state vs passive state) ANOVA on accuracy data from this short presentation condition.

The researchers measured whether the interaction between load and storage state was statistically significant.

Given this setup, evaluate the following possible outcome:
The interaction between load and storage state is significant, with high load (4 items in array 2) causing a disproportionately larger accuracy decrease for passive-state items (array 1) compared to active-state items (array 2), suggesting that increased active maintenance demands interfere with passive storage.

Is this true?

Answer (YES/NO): NO